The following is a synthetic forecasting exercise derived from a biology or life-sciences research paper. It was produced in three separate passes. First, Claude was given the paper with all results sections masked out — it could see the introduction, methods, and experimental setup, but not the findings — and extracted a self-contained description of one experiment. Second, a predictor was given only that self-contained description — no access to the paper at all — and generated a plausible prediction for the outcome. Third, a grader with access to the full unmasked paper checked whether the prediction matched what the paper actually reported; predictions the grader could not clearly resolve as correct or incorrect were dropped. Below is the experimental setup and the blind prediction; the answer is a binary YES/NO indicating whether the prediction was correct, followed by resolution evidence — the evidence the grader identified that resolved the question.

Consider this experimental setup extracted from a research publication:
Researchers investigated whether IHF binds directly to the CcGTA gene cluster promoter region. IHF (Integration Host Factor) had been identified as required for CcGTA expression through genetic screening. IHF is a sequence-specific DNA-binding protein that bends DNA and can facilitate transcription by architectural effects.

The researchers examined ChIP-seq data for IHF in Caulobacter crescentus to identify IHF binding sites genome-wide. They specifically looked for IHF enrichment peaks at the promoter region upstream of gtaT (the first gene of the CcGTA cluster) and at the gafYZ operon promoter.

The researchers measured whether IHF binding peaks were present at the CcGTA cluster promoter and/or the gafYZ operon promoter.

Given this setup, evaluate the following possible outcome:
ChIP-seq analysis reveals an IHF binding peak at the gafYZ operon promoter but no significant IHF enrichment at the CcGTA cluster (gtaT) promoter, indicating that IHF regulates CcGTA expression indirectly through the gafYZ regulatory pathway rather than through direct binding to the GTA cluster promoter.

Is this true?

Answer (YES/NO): NO